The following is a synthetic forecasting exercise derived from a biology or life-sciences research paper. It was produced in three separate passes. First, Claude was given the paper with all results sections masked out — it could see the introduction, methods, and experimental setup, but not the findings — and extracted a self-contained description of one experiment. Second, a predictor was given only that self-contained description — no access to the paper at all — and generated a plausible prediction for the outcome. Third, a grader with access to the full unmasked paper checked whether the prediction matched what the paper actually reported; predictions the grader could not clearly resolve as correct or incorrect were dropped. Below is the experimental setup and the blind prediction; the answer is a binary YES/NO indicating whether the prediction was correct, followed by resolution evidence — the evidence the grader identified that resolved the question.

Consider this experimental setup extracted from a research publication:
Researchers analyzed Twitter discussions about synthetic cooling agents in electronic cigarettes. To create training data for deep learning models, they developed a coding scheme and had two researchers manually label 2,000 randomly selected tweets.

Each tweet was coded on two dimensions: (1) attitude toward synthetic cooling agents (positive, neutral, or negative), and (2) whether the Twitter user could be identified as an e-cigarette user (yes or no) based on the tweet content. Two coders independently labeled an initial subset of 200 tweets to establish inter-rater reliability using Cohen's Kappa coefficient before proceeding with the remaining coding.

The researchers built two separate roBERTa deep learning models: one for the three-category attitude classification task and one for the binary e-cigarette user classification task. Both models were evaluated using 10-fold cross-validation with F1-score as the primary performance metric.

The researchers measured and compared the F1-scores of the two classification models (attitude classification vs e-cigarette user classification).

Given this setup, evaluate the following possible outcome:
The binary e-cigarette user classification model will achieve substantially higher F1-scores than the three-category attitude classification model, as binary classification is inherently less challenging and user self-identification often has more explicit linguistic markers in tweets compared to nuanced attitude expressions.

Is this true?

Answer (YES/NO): YES